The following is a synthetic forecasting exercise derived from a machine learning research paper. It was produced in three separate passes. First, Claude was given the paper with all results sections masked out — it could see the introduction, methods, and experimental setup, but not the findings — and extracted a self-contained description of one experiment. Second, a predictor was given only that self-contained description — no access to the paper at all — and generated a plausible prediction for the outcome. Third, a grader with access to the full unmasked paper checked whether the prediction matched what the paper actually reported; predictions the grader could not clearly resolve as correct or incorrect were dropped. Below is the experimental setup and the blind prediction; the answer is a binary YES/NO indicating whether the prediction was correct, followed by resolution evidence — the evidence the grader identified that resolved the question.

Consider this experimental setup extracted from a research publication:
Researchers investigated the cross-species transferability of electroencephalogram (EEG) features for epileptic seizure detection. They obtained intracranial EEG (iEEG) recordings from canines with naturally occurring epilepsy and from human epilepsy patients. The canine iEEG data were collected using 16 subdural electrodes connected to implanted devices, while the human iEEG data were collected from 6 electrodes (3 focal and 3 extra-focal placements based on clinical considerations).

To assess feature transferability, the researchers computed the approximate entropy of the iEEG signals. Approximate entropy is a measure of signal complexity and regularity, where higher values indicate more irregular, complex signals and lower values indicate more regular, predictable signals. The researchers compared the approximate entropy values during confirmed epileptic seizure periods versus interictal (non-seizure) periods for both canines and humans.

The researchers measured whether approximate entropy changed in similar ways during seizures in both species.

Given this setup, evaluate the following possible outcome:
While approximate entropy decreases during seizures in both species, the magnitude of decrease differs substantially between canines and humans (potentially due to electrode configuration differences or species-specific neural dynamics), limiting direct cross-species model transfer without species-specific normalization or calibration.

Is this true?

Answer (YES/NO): NO